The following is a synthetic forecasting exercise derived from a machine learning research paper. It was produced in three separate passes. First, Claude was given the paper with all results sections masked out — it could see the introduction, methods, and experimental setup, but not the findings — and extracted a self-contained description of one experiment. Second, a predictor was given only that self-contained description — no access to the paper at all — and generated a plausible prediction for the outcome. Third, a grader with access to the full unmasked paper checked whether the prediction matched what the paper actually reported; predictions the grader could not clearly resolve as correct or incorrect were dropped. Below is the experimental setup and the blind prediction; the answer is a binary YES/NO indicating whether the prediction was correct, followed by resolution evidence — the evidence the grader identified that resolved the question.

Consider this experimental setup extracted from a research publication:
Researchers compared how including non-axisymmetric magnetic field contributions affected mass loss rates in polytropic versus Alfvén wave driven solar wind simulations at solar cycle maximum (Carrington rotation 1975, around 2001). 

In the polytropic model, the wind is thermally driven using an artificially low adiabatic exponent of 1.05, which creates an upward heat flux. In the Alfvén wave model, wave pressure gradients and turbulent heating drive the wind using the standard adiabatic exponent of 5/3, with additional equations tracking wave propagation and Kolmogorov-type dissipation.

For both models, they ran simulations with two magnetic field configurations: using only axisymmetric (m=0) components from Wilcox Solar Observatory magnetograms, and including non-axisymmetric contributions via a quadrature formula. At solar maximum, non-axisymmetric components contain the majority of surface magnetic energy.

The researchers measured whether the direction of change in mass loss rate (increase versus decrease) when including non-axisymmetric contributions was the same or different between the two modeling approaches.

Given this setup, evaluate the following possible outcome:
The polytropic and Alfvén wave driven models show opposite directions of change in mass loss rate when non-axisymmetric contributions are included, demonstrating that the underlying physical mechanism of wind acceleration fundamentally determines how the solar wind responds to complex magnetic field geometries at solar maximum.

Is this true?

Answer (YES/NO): YES